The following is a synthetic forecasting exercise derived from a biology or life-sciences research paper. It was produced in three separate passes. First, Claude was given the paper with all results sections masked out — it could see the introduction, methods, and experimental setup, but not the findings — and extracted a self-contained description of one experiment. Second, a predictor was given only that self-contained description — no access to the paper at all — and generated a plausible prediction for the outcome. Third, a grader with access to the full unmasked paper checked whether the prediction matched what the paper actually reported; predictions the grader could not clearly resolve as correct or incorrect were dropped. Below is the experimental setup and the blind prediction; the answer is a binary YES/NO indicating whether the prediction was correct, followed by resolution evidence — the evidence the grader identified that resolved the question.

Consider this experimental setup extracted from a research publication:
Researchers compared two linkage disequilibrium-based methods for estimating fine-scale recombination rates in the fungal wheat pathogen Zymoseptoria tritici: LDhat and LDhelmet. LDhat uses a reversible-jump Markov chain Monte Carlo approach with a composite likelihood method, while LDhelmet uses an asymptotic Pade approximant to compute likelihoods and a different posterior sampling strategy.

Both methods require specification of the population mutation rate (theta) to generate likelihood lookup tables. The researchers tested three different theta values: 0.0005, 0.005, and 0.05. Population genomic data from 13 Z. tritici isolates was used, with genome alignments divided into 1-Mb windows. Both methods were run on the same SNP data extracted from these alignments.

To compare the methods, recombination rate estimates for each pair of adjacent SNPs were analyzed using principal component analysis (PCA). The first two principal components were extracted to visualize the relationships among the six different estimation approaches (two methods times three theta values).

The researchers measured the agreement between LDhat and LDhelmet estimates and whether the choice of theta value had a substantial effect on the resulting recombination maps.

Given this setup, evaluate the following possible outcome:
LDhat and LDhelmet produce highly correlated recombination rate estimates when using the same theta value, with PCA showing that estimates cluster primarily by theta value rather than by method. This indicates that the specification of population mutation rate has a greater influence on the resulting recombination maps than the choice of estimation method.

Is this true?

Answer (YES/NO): NO